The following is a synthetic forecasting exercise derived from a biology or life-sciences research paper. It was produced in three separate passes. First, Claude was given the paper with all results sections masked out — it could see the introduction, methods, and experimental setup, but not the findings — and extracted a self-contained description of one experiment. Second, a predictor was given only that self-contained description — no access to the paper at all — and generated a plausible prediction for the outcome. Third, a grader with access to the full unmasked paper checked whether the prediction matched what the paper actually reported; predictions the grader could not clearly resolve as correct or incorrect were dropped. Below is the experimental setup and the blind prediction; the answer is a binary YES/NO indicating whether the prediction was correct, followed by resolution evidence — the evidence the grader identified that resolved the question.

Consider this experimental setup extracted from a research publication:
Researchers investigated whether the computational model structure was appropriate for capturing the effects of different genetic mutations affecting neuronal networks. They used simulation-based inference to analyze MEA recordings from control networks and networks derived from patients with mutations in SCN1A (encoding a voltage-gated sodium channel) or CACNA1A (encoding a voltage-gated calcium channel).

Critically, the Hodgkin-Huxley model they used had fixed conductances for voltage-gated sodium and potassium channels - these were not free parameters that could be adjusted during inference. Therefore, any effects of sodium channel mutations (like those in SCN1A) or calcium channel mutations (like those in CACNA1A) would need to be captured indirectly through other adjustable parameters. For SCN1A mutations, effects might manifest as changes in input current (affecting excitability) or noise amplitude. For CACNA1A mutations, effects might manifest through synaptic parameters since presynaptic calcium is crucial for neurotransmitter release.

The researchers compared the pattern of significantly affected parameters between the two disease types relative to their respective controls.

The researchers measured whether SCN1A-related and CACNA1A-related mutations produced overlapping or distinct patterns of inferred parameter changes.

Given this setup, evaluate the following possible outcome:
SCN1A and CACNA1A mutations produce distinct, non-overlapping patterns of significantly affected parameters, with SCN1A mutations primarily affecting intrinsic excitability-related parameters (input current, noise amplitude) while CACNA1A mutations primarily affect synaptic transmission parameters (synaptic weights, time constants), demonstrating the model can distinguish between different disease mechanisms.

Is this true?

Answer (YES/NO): NO